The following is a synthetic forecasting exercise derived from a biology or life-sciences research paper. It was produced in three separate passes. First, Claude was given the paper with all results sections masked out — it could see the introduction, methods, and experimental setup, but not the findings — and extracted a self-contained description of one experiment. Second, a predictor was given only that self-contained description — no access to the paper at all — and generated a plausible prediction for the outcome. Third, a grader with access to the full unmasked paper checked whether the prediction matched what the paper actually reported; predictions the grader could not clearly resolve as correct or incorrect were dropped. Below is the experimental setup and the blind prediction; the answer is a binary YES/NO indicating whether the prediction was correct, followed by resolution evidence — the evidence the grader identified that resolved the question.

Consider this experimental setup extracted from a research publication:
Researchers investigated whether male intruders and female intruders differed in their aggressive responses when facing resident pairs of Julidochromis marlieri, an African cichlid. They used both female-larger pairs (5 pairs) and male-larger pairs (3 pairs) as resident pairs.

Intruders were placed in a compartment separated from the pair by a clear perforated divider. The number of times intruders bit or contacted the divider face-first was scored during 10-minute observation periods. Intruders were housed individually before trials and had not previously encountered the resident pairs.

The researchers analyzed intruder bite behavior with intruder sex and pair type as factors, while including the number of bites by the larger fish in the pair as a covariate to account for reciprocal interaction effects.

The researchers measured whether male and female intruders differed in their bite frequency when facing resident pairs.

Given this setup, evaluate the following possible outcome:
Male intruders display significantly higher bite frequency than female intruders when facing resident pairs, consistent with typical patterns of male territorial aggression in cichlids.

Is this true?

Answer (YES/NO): NO